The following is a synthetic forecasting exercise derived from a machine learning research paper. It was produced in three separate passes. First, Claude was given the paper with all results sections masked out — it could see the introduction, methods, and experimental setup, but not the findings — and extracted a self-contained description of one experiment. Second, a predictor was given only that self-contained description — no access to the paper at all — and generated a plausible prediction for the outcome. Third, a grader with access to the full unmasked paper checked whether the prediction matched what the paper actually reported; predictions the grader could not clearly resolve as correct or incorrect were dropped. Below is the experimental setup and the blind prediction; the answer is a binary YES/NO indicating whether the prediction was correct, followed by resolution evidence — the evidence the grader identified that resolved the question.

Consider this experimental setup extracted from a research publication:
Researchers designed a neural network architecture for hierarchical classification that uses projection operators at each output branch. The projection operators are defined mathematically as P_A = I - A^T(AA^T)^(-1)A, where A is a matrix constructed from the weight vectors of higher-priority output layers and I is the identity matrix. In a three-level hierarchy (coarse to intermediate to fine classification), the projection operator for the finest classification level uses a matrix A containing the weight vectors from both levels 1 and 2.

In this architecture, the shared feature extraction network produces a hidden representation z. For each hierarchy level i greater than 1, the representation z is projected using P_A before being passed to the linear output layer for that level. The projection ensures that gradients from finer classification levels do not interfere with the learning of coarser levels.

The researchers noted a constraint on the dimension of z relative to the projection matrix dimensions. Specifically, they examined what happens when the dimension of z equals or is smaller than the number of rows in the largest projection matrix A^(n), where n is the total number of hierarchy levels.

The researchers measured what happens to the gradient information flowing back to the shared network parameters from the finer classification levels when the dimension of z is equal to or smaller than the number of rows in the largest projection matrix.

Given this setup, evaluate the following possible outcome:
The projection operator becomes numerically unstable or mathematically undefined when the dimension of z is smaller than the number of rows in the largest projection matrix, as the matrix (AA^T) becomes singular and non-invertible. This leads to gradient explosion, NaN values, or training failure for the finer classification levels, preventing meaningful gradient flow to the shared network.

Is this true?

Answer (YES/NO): NO